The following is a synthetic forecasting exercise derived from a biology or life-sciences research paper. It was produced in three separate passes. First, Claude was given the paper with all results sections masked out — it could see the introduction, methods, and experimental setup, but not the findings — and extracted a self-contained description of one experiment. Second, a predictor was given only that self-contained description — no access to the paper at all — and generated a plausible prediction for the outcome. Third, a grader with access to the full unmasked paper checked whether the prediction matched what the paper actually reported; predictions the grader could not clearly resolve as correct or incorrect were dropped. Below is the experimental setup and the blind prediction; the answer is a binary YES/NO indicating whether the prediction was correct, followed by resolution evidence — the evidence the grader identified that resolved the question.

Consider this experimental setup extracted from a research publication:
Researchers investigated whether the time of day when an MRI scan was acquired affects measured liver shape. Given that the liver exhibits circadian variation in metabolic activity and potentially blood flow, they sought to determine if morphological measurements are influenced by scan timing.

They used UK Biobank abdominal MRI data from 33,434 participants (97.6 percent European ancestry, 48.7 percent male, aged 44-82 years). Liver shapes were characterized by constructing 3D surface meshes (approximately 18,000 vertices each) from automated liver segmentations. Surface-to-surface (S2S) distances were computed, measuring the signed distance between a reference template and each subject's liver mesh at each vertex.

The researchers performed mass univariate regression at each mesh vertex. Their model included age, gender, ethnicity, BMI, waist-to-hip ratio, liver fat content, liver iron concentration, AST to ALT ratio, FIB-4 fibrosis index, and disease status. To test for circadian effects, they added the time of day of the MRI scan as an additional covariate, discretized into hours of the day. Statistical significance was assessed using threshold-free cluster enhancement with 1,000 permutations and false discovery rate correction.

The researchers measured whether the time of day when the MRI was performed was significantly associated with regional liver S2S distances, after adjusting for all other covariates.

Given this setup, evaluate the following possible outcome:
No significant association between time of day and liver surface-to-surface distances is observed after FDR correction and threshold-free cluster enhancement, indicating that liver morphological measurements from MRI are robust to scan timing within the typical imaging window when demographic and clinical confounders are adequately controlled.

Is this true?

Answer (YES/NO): YES